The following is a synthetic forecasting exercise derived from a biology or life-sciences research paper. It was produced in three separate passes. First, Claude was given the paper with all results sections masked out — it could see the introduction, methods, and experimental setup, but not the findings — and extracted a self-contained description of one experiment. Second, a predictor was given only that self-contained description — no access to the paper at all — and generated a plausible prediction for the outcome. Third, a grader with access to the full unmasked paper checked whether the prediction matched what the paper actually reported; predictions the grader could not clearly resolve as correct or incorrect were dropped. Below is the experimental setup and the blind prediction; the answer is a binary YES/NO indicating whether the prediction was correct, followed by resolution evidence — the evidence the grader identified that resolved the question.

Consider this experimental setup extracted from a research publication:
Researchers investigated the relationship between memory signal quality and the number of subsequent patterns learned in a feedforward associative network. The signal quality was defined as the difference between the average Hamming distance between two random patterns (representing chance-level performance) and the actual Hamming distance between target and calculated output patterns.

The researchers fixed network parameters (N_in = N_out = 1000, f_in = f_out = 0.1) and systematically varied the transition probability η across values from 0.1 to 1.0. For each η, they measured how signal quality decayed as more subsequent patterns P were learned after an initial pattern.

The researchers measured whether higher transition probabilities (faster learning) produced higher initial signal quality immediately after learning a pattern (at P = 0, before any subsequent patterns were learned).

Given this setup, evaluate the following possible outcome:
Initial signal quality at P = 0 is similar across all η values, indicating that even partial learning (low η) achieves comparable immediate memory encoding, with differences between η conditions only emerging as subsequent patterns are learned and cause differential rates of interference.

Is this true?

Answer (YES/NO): NO